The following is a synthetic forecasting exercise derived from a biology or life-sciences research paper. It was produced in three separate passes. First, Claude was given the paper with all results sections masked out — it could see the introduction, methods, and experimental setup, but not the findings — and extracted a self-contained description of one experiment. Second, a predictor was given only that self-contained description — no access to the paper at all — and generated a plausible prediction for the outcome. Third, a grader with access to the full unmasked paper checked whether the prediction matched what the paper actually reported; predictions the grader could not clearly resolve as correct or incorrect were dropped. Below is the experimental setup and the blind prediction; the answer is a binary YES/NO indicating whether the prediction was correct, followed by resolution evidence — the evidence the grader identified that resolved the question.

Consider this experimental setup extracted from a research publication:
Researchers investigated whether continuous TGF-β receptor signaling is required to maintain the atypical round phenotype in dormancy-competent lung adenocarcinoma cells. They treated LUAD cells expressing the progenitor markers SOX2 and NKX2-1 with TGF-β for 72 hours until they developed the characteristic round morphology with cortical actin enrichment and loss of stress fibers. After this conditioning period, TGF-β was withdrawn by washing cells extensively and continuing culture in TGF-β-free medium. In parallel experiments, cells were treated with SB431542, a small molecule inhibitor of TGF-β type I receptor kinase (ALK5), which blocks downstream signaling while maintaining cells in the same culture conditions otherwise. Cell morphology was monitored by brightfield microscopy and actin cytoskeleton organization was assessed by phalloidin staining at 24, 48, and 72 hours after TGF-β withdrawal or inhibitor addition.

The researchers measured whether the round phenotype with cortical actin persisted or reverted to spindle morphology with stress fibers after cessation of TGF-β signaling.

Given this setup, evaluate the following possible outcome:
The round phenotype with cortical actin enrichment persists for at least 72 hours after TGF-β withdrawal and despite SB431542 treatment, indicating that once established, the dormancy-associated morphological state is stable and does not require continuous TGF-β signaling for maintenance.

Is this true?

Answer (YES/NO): NO